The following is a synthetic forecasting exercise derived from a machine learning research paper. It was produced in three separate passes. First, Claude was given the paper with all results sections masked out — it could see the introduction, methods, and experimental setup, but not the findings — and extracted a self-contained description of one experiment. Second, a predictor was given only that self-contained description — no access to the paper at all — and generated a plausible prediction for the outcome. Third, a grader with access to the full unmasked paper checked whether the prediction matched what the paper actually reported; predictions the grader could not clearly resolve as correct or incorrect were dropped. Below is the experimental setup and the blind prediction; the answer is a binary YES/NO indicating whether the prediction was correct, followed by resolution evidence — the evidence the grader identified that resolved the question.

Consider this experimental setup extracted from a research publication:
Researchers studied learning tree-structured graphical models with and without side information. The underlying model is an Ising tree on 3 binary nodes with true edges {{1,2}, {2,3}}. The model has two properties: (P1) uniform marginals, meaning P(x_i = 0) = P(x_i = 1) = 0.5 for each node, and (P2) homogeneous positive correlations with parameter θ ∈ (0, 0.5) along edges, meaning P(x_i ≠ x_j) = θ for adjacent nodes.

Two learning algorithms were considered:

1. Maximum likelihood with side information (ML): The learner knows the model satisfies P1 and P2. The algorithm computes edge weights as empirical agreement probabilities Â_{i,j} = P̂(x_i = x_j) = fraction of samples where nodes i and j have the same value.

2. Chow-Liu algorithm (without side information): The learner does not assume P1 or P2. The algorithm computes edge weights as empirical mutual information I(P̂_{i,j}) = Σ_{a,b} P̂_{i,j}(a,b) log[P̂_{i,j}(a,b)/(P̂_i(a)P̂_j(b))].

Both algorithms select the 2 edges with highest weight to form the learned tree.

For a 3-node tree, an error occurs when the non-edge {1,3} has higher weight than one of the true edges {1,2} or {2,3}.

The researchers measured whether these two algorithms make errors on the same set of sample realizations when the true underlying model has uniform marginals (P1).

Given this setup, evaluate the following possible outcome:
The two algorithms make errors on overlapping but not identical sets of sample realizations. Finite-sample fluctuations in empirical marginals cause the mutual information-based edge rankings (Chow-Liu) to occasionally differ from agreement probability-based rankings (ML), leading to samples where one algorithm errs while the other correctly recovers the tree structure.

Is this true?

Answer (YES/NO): YES